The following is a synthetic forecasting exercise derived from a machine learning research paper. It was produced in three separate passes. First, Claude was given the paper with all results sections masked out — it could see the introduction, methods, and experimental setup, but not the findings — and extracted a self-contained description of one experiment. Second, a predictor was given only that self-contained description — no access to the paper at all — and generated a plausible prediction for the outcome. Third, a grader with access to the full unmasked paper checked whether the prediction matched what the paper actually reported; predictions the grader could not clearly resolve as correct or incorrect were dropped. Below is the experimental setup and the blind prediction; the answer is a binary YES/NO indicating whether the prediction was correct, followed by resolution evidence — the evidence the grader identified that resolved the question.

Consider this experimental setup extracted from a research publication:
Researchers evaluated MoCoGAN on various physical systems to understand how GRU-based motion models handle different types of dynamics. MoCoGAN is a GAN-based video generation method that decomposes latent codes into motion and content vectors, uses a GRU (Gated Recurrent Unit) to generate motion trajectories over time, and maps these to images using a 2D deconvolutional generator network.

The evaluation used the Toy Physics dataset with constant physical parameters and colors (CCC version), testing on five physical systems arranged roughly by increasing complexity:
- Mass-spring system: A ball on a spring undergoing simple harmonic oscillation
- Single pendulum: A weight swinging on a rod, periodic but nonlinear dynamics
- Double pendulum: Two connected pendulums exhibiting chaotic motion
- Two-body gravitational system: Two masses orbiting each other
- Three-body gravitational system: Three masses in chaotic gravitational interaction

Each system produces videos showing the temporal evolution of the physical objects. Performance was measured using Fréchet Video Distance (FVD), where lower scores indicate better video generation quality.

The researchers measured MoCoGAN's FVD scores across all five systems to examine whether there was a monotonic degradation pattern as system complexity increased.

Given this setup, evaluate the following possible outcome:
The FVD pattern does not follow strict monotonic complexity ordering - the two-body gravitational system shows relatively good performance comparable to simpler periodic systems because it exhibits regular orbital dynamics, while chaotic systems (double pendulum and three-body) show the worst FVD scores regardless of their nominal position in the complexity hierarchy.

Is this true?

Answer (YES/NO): NO